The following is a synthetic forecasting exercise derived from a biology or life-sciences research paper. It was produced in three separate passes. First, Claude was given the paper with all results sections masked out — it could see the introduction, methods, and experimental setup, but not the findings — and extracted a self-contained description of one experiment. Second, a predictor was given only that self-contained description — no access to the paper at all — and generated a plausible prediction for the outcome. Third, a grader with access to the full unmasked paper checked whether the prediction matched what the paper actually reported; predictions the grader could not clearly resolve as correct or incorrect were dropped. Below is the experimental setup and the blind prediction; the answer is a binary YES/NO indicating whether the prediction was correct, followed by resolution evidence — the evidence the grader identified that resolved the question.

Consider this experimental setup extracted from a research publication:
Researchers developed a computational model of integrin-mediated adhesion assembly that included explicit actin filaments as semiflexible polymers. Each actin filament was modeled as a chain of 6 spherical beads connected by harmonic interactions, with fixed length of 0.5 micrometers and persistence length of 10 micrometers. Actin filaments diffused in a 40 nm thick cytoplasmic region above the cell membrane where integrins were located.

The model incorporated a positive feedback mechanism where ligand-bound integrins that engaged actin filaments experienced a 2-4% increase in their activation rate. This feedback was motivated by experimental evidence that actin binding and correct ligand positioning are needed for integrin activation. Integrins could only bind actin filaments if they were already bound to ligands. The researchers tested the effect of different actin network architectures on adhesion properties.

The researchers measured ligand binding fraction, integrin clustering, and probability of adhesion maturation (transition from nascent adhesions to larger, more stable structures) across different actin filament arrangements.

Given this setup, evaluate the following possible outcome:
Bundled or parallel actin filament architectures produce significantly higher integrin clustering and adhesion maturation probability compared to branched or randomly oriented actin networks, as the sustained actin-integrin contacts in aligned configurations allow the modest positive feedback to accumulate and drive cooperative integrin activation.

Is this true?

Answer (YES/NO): NO